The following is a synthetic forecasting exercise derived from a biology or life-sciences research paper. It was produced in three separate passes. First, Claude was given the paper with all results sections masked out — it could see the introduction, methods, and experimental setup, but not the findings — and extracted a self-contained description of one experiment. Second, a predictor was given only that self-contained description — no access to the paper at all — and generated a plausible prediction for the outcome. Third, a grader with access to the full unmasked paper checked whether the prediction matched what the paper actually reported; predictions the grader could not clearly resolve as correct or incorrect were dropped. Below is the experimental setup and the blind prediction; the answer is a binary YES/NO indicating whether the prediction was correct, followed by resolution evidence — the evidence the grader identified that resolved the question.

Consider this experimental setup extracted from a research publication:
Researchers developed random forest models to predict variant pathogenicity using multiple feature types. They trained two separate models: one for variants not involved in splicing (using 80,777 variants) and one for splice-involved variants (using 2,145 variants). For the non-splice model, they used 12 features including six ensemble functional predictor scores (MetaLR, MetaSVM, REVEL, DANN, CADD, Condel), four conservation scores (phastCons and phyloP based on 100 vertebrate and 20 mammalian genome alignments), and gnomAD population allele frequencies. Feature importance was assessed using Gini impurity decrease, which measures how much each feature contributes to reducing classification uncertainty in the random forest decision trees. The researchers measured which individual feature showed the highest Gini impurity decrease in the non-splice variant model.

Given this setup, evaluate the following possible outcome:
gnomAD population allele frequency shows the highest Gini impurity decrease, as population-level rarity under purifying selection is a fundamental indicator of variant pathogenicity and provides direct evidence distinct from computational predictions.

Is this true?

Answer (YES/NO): NO